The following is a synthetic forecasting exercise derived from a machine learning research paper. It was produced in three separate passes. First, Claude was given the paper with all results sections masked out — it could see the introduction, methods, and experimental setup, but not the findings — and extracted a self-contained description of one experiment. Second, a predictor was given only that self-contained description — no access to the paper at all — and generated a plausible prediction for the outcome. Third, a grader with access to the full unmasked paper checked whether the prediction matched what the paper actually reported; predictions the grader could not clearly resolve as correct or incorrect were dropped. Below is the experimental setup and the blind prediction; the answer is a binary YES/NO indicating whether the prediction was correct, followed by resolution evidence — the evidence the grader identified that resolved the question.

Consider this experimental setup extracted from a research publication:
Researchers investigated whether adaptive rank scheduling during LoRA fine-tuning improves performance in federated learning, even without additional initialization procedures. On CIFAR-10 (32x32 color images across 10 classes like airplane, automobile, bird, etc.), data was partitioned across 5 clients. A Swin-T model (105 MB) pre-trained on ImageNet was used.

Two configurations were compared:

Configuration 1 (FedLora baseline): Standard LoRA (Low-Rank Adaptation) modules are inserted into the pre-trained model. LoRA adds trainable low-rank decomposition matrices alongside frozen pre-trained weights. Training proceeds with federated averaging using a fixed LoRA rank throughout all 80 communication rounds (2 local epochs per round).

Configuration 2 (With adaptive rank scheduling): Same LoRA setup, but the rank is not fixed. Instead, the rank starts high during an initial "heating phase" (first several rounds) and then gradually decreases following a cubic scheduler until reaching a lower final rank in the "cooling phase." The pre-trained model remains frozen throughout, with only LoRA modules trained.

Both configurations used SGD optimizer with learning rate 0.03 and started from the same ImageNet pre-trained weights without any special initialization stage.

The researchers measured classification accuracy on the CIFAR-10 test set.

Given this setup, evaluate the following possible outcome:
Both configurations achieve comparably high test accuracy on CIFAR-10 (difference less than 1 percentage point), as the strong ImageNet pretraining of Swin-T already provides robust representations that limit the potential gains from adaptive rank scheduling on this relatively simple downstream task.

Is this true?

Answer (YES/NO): NO